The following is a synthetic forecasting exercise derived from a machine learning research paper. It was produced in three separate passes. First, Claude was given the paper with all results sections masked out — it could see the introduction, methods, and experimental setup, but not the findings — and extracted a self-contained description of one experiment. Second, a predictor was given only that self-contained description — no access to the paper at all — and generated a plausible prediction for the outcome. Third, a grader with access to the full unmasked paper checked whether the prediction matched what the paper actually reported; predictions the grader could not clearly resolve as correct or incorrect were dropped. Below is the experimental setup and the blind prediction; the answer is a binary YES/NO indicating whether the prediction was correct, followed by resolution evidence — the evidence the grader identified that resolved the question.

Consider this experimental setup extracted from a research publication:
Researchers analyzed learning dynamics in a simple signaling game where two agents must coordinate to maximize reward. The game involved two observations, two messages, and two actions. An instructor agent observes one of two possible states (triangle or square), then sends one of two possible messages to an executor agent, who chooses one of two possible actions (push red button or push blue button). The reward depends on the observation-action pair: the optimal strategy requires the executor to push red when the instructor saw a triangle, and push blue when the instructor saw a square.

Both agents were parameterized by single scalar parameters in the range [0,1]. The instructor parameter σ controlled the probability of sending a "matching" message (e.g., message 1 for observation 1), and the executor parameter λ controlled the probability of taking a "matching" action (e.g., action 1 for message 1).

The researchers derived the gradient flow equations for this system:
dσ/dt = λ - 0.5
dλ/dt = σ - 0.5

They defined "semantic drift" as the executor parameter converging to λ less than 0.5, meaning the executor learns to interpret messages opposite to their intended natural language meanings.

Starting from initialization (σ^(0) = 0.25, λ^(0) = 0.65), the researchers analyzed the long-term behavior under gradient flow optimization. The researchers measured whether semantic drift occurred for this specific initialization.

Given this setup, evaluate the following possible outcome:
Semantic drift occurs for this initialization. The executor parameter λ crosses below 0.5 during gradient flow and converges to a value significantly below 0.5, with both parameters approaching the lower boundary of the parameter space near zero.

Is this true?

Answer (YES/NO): YES